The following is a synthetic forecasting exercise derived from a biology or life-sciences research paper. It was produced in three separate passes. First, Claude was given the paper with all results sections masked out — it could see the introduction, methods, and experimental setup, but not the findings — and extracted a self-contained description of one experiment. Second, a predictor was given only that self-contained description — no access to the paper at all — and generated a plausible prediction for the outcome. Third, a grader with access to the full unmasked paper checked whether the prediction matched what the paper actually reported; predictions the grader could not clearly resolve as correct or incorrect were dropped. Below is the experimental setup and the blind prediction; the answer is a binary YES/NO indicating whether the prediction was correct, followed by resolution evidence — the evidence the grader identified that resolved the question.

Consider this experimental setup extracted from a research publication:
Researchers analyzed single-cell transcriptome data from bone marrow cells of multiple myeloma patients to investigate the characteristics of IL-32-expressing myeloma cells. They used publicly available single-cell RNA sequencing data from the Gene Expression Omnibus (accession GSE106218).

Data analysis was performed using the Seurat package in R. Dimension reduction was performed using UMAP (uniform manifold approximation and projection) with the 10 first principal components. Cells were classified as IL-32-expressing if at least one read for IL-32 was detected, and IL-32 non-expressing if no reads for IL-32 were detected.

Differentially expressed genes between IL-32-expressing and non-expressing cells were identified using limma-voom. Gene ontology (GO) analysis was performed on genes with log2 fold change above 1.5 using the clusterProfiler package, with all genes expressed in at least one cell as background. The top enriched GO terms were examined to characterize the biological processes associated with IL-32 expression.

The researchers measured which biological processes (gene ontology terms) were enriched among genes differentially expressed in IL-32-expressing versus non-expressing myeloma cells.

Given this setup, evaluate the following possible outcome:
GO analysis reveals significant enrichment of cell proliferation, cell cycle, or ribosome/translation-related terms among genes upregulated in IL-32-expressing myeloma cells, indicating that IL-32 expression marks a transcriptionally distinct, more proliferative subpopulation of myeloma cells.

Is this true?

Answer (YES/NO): YES